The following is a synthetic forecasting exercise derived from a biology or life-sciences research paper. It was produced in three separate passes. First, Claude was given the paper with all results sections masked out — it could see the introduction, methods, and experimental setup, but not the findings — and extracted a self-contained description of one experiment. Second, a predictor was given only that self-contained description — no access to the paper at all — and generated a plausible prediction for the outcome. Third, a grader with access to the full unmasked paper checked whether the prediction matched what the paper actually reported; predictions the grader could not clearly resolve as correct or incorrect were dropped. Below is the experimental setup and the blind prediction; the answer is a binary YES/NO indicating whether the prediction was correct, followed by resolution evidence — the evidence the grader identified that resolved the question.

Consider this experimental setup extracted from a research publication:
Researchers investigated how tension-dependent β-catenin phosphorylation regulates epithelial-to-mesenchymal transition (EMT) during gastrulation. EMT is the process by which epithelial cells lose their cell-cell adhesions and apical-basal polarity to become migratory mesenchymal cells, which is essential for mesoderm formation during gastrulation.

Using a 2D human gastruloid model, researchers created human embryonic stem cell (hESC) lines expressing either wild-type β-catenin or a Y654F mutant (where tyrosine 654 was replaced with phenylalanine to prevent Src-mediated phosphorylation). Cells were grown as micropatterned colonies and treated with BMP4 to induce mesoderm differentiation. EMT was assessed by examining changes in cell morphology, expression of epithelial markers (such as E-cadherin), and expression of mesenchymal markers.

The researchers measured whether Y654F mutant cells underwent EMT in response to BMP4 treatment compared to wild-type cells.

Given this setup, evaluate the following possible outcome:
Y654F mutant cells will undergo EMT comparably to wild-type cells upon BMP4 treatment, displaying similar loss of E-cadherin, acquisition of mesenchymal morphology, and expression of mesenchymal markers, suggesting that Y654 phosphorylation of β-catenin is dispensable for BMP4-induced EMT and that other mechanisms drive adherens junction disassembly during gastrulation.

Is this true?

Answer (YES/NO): NO